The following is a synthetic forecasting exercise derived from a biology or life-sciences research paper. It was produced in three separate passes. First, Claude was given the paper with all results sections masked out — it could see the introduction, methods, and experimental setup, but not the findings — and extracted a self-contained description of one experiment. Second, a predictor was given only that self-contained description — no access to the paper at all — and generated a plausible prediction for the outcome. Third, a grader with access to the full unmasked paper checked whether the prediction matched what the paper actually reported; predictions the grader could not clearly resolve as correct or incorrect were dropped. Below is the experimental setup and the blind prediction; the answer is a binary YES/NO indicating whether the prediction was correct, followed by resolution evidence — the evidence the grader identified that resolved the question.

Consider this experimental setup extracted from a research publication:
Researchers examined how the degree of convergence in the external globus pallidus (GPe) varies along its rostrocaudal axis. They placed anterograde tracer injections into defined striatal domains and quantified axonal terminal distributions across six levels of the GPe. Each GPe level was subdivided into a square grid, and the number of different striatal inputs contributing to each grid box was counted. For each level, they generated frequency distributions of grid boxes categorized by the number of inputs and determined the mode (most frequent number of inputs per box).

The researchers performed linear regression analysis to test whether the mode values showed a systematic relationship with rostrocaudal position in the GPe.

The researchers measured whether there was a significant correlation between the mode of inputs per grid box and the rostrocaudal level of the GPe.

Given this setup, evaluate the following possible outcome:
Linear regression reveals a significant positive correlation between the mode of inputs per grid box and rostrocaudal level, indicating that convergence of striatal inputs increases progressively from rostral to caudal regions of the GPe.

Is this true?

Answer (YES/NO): NO